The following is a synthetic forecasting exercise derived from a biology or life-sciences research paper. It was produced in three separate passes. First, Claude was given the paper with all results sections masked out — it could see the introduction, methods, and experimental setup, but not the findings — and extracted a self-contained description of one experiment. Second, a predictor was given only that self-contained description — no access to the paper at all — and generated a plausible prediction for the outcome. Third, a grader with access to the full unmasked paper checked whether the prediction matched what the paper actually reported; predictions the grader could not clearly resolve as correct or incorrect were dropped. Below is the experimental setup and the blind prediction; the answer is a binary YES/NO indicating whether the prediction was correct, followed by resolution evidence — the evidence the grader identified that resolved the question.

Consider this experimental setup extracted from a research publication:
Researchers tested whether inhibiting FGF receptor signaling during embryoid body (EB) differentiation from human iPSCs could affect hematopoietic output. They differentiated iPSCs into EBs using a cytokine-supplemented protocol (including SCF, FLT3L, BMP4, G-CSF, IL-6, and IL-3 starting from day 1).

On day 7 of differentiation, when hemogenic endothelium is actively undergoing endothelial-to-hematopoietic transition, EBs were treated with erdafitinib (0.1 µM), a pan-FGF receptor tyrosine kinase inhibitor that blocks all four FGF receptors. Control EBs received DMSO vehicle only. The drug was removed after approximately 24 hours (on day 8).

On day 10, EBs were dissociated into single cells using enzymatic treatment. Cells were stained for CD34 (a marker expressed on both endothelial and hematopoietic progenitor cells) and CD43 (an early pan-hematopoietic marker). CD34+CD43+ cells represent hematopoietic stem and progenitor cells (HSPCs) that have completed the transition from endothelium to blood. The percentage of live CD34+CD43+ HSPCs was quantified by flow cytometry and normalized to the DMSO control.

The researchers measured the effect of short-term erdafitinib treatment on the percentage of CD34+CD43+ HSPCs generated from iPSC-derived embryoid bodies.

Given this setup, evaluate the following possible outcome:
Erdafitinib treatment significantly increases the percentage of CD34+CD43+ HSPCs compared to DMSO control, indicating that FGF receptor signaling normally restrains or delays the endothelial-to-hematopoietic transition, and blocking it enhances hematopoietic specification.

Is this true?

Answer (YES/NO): YES